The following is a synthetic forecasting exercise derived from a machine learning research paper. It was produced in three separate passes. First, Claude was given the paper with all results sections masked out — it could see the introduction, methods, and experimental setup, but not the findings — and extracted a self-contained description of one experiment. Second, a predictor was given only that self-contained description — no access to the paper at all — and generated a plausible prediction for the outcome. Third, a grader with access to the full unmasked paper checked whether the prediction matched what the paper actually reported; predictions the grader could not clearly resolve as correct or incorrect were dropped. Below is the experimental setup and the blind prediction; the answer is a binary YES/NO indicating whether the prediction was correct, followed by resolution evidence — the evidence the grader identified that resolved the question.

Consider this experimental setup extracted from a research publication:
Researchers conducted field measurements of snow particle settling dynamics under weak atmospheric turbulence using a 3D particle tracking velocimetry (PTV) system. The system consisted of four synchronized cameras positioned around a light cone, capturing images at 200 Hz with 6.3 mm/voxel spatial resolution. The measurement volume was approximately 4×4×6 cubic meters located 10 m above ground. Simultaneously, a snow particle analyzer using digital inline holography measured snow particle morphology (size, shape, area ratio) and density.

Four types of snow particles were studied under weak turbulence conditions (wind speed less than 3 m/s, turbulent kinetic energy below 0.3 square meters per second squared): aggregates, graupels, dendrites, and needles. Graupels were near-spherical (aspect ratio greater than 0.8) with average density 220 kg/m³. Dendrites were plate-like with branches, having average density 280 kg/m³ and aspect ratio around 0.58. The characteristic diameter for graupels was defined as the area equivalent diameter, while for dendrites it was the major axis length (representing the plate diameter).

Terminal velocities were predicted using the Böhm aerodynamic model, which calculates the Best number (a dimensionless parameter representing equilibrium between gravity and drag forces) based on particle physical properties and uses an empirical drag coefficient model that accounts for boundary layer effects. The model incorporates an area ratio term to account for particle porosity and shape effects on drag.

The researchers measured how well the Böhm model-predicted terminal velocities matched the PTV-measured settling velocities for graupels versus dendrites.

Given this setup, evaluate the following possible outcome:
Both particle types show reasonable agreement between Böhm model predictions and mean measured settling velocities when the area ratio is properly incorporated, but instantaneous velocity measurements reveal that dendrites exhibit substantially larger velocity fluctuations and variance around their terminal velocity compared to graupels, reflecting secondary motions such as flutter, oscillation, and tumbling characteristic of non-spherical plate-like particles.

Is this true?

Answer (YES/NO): NO